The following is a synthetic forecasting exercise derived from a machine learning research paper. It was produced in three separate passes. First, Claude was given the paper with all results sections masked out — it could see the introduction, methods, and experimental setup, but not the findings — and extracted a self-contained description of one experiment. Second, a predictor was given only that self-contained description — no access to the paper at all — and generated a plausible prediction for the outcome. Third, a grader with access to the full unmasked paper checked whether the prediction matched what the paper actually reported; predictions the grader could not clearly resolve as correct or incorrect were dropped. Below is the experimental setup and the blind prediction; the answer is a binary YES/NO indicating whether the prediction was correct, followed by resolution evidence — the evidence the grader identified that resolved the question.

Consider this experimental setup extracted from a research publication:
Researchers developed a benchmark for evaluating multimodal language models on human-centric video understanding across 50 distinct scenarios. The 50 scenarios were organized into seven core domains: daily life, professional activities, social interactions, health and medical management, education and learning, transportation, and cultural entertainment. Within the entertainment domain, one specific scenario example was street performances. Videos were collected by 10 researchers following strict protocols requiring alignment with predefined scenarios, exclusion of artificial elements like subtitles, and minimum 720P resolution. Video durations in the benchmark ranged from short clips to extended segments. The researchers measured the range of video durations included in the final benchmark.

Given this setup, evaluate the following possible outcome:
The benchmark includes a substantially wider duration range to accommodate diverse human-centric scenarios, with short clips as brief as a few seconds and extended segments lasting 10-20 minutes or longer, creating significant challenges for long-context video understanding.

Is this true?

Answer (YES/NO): NO